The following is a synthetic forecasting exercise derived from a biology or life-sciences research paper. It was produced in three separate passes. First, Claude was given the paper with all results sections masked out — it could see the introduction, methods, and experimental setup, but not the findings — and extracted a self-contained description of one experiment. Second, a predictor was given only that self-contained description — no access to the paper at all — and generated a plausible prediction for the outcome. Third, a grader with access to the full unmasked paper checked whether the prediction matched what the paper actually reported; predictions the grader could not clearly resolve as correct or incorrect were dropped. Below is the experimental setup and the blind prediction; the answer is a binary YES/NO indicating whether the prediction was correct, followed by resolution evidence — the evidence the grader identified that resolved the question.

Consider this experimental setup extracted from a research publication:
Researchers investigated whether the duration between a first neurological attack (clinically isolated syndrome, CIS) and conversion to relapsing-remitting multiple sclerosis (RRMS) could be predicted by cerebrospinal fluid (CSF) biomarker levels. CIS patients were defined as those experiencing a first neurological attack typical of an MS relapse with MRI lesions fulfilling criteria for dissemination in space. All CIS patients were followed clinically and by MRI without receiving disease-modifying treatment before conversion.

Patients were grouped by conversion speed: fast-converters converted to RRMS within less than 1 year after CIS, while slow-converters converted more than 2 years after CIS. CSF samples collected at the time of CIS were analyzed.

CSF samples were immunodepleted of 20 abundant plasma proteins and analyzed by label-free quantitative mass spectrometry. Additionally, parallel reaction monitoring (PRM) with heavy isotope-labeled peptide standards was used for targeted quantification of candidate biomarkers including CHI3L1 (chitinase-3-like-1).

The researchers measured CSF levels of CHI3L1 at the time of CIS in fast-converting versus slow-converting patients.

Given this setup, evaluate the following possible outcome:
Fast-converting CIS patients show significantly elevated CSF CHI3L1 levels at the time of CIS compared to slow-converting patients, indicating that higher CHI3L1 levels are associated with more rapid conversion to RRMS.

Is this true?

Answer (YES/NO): NO